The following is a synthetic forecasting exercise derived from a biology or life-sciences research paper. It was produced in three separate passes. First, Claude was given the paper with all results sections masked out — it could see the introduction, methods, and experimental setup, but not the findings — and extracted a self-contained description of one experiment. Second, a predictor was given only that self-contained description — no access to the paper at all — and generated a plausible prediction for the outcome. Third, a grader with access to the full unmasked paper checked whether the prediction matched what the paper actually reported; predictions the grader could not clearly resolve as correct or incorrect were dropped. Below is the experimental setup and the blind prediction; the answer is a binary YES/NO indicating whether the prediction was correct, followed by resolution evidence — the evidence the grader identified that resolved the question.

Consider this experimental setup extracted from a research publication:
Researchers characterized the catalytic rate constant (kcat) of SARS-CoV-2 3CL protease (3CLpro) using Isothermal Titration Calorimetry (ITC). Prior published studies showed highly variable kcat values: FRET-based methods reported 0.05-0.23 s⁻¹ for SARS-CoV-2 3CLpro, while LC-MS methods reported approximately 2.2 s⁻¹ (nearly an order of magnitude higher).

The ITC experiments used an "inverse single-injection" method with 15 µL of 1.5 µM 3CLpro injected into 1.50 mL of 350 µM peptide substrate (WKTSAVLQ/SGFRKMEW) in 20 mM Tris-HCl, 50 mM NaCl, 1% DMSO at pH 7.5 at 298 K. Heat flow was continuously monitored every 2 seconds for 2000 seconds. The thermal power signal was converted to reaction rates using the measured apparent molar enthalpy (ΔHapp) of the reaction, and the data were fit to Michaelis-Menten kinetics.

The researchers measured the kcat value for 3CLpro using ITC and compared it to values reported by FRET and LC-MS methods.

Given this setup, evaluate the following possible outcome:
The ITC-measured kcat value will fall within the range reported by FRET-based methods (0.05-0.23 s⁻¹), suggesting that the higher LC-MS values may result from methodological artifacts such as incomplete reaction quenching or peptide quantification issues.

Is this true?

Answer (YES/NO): NO